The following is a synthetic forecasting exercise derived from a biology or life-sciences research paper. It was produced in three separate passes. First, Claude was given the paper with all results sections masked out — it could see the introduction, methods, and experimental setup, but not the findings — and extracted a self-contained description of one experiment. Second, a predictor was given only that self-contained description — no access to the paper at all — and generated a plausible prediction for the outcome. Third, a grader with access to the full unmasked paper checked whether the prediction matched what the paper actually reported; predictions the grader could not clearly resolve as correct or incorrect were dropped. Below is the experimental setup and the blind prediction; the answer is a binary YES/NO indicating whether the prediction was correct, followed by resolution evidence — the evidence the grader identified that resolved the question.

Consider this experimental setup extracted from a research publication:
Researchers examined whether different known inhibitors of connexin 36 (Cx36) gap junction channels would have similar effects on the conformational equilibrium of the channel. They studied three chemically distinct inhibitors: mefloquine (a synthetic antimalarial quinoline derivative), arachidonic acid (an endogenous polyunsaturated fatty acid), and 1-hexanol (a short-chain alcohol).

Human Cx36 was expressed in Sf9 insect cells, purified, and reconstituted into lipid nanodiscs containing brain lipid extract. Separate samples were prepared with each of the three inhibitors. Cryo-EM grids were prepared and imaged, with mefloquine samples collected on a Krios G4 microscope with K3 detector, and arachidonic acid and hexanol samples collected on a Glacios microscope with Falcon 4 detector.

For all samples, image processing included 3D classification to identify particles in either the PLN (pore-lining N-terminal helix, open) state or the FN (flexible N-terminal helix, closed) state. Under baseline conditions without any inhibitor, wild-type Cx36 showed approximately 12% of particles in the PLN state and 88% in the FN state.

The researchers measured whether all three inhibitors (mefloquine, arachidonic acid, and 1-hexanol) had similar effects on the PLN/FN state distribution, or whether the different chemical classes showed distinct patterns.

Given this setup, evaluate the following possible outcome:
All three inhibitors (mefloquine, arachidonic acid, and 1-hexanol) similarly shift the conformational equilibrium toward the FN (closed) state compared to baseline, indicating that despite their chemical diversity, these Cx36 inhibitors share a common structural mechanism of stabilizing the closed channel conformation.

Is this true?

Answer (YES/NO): YES